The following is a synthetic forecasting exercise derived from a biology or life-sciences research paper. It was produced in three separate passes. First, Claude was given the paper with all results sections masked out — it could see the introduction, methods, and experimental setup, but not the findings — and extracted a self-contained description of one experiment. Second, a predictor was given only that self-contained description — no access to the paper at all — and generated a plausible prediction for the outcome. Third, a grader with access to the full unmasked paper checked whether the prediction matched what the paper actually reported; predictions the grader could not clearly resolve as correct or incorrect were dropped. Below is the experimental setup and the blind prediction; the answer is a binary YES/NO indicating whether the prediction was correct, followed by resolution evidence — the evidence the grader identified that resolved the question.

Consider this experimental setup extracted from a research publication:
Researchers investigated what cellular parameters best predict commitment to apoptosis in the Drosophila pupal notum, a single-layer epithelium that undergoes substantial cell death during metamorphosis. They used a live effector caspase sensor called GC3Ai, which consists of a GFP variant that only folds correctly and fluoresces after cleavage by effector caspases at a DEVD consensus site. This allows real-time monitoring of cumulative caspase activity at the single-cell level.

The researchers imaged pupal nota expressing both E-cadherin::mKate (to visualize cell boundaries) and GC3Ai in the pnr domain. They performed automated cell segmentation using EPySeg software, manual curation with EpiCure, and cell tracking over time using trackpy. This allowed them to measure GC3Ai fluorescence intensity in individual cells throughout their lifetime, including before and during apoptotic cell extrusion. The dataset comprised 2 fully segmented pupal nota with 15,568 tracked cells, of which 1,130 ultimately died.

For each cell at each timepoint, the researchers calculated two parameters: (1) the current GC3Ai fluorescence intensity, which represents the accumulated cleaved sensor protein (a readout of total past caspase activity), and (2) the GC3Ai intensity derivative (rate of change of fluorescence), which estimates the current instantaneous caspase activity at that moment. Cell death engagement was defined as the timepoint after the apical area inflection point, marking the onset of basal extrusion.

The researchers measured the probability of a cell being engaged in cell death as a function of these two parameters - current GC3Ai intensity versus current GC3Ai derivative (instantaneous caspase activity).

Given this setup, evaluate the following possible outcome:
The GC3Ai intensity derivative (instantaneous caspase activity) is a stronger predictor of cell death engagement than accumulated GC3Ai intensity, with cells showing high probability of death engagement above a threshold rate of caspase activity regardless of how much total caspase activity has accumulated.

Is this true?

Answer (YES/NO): NO